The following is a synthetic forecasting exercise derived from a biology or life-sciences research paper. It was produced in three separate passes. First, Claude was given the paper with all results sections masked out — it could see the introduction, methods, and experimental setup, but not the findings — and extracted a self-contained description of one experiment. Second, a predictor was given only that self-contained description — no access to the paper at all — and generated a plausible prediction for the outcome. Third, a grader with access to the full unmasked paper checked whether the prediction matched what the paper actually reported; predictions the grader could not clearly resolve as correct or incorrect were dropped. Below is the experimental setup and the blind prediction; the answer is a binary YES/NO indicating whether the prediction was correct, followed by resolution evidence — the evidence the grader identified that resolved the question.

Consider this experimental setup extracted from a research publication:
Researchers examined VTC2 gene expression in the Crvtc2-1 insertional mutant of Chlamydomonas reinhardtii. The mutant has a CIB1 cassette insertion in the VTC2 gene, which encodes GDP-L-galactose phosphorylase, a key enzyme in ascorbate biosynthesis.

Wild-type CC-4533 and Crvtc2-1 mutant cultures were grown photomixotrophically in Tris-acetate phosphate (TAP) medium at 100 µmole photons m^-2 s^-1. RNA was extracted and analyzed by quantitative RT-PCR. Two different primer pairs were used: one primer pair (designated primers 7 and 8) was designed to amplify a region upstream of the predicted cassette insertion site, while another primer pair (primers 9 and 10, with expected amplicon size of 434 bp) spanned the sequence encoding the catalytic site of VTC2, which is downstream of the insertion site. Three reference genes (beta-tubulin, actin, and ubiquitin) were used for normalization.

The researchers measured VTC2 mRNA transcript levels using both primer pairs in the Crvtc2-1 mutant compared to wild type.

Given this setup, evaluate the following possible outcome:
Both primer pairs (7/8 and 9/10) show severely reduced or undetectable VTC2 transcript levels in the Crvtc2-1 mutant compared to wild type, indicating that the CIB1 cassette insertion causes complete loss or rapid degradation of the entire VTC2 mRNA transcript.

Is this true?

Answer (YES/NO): YES